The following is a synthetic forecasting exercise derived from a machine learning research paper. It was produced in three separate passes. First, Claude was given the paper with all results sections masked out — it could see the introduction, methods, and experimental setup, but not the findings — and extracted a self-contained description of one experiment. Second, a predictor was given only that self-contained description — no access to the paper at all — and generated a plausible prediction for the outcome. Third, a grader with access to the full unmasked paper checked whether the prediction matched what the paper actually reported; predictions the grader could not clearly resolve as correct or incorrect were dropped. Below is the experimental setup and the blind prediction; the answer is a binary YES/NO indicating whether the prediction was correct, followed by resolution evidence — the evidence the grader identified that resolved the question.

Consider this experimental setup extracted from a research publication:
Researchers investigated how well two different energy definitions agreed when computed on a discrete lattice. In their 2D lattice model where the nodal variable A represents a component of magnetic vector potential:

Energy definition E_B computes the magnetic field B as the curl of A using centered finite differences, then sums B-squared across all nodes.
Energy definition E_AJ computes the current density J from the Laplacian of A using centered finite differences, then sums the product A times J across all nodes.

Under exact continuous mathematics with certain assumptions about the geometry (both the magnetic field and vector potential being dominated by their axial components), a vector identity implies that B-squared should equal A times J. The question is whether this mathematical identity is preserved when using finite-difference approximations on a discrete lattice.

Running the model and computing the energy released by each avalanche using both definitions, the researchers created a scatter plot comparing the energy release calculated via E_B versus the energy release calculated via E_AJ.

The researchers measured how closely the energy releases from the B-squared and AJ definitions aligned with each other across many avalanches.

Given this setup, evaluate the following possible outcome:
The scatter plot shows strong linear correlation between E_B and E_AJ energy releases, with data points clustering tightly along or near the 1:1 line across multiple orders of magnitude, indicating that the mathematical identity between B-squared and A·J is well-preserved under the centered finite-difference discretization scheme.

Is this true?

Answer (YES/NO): NO